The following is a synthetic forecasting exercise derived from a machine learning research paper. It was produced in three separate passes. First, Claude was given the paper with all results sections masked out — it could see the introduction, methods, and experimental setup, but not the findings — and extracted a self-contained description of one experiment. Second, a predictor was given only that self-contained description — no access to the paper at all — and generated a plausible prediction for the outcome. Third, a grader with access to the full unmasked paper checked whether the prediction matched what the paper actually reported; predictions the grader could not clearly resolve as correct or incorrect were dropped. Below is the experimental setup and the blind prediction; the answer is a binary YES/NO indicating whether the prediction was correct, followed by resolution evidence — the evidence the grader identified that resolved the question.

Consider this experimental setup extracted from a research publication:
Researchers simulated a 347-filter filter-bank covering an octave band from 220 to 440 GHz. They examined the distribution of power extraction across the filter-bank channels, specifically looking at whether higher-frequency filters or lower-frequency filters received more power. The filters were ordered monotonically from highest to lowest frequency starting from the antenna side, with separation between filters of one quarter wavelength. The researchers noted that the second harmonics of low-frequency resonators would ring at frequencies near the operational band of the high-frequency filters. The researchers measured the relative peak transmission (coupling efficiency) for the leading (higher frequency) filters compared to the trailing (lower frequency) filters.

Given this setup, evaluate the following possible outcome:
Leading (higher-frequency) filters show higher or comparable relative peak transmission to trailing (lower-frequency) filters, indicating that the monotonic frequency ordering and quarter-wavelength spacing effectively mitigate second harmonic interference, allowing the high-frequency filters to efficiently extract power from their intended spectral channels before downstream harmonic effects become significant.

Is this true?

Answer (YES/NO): NO